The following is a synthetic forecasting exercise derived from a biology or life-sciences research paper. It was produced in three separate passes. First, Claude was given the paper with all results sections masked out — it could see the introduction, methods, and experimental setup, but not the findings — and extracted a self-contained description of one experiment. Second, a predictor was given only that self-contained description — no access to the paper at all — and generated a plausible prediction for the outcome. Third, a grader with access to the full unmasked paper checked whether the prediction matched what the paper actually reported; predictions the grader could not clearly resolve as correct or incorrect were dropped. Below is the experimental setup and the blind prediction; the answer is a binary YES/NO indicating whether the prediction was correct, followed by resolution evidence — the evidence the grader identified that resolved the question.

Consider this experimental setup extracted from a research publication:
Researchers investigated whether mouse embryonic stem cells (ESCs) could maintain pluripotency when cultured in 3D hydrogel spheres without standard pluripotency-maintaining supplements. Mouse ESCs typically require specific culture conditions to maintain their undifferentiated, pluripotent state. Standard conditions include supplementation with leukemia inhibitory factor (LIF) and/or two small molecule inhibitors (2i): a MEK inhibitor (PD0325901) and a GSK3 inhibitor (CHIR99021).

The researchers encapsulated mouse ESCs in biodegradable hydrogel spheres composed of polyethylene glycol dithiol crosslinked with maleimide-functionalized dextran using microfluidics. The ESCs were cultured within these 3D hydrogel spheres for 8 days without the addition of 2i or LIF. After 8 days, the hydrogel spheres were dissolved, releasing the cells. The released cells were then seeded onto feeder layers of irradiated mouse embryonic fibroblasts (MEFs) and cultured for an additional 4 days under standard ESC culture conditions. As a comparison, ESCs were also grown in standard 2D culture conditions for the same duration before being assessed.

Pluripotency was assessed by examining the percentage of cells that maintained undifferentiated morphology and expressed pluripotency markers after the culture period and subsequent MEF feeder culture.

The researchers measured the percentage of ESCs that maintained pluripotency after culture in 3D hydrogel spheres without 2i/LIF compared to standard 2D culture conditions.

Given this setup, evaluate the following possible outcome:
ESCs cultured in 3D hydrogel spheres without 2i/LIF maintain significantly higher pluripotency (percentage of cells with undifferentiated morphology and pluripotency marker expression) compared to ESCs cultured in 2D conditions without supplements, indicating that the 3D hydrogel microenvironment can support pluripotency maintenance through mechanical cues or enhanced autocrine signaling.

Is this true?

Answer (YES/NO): YES